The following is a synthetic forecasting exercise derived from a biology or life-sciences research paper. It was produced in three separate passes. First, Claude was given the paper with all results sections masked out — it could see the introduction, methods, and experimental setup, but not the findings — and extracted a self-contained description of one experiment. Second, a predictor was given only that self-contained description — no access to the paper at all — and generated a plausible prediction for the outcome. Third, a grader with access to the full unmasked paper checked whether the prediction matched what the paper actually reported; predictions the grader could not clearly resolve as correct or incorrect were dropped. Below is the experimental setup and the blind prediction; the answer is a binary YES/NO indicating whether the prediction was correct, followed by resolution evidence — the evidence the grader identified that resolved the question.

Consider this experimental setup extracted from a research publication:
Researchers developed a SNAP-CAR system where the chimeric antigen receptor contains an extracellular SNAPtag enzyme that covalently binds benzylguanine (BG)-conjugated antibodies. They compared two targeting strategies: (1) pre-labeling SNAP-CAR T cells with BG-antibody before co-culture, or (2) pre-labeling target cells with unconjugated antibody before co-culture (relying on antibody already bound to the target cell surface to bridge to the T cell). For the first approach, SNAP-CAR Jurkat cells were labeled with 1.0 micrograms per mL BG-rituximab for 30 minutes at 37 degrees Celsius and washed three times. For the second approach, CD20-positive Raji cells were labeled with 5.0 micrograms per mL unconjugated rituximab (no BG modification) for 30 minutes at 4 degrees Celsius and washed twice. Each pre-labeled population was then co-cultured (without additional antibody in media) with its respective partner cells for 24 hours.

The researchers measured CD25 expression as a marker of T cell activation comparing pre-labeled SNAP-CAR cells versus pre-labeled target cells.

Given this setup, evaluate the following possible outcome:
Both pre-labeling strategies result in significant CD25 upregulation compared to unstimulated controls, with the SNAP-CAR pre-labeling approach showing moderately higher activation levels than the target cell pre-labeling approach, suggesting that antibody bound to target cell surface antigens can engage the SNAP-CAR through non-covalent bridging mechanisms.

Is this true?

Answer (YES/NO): NO